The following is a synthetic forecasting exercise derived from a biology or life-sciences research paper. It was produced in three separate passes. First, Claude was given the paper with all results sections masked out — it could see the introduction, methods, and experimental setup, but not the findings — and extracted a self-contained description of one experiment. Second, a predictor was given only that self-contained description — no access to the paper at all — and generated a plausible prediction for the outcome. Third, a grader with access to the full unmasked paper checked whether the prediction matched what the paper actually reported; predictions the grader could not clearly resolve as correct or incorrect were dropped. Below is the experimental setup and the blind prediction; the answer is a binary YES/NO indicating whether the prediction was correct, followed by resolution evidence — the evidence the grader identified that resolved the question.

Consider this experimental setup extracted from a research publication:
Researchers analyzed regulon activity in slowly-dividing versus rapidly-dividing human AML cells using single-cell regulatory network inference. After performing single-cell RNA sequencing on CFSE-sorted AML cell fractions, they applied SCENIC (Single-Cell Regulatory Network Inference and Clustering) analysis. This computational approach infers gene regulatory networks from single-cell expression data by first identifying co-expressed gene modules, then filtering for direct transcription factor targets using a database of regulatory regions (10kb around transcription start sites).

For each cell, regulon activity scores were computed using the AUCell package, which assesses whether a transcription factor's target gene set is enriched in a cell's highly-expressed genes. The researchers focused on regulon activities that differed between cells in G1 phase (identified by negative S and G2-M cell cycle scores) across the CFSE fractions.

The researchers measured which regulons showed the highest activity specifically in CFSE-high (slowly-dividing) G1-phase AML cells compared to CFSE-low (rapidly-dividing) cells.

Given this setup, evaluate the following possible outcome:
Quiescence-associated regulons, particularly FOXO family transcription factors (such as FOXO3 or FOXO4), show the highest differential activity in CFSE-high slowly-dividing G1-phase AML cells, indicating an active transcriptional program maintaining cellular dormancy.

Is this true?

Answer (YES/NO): NO